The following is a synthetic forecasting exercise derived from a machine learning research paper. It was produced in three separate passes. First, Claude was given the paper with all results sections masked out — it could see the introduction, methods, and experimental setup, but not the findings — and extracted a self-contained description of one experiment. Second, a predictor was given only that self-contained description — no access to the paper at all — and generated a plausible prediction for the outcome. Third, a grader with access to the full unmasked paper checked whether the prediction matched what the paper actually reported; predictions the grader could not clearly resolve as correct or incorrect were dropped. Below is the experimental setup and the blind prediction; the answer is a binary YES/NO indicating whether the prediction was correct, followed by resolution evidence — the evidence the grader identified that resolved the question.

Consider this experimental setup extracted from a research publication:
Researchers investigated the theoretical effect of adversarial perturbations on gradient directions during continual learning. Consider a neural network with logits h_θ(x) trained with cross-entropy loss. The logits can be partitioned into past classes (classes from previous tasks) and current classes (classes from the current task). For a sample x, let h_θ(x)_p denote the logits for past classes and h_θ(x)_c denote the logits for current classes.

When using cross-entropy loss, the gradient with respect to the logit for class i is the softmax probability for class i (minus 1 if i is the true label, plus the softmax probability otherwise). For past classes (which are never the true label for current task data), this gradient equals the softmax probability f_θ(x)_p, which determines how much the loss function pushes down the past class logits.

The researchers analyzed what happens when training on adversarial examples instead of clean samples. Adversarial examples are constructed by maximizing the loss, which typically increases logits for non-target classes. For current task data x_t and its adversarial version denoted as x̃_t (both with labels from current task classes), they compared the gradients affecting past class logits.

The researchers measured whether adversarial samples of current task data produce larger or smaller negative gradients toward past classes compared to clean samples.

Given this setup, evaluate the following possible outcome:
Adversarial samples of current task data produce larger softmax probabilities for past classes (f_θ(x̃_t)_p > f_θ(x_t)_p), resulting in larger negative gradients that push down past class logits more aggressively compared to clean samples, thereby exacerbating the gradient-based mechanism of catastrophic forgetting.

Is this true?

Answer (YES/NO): YES